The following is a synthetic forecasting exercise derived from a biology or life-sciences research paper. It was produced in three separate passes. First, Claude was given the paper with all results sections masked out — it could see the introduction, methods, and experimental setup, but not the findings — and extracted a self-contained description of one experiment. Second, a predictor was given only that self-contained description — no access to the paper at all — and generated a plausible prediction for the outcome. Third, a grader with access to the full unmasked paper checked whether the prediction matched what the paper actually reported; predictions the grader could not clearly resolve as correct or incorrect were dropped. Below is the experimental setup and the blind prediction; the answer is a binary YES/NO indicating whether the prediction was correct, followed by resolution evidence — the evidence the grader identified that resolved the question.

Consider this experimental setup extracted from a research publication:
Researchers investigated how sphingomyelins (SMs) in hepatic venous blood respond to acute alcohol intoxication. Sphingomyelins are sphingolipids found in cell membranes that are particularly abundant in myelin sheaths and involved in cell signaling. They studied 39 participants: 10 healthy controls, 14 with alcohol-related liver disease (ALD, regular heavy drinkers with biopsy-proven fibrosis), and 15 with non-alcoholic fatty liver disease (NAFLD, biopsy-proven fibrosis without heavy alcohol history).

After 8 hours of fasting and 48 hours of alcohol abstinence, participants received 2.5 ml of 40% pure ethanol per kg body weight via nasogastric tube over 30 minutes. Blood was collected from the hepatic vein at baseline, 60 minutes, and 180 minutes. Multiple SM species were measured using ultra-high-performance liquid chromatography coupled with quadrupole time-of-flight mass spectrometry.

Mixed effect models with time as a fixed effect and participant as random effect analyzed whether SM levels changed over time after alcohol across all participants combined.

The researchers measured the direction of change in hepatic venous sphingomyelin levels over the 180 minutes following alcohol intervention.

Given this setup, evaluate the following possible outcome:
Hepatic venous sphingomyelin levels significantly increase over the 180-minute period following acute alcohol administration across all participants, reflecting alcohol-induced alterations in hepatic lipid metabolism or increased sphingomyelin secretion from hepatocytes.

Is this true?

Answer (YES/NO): NO